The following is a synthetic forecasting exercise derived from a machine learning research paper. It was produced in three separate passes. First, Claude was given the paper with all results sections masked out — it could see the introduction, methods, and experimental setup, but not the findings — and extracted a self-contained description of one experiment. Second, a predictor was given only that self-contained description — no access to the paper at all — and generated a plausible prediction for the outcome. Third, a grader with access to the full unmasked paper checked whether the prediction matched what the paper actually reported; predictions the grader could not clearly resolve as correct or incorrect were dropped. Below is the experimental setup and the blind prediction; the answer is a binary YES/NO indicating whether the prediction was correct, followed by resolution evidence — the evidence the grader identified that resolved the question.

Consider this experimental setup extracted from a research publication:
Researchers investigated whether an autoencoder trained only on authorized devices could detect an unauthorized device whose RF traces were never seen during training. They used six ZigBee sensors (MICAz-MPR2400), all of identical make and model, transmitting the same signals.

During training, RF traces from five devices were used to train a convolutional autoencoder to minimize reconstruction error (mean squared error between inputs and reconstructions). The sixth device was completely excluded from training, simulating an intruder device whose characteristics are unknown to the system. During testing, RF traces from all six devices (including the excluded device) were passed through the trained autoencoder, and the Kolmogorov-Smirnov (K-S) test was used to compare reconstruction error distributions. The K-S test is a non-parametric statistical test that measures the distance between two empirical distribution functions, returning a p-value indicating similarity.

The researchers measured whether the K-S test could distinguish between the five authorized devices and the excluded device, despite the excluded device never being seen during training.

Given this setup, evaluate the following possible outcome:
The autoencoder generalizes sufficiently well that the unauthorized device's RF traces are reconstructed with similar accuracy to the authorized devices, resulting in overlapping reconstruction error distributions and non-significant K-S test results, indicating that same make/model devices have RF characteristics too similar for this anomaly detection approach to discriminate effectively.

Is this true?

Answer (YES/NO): NO